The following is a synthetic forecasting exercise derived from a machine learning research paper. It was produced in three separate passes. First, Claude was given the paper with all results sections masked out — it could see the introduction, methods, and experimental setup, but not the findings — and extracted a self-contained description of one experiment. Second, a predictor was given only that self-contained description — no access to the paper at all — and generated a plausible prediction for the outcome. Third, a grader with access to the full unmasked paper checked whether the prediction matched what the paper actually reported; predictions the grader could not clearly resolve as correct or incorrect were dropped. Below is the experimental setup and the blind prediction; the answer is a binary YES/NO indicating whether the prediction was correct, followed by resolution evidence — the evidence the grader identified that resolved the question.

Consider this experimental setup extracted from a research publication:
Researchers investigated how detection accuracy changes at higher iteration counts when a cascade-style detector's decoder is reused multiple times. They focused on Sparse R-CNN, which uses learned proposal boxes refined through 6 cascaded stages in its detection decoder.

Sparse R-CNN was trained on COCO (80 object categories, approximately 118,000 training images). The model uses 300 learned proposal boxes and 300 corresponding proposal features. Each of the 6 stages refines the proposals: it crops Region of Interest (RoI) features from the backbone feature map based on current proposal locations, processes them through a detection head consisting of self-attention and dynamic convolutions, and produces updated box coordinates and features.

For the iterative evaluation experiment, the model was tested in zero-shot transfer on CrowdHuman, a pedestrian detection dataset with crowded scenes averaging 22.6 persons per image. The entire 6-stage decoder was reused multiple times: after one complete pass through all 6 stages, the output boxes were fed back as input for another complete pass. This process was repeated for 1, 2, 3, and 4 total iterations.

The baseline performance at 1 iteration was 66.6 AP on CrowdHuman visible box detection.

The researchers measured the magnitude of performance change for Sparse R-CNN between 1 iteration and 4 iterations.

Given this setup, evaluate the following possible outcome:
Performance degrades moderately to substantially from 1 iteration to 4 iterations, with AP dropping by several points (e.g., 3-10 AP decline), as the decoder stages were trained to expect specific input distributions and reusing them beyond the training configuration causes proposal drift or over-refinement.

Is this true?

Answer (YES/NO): NO